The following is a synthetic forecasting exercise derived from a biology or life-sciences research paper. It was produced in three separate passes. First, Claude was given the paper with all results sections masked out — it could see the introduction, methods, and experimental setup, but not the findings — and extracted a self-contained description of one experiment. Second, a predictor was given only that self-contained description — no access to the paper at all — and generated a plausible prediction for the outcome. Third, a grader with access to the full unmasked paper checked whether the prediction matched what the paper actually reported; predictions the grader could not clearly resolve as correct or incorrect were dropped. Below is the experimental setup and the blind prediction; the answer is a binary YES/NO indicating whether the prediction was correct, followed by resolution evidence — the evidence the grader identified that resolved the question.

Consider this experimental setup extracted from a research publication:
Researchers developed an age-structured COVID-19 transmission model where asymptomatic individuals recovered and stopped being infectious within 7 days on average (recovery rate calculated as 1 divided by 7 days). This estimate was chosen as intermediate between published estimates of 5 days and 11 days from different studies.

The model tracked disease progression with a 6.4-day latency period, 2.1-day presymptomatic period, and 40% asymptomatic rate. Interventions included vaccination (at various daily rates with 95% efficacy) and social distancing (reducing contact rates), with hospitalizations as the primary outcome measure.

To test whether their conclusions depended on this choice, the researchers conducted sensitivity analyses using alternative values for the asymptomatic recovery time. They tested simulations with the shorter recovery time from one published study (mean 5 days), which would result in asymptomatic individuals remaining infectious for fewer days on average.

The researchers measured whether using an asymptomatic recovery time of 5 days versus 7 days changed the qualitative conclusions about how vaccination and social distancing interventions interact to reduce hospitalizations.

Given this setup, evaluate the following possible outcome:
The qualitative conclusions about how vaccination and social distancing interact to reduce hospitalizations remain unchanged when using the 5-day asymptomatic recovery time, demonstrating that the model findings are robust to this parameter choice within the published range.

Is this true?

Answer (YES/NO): YES